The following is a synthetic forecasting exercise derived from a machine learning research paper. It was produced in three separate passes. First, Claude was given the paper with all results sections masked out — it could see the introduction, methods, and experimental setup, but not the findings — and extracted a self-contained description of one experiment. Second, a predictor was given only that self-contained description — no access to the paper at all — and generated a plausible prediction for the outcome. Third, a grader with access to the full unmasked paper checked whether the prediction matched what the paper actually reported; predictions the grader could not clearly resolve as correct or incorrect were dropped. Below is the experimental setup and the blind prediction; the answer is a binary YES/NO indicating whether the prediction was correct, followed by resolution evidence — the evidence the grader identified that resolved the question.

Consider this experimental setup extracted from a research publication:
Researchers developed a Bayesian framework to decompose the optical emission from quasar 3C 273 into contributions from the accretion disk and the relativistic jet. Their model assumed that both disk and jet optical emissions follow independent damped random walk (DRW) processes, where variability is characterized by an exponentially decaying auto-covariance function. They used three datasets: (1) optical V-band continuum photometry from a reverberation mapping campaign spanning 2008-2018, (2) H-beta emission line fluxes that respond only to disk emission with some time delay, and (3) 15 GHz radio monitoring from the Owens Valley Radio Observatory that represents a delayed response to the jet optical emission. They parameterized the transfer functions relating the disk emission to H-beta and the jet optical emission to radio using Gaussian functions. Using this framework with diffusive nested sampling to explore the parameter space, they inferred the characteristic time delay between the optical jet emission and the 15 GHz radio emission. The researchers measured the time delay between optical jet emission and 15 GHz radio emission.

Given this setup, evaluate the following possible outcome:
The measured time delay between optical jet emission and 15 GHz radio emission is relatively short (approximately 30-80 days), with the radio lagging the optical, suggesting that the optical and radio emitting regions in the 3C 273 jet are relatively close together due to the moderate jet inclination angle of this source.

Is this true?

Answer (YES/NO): NO